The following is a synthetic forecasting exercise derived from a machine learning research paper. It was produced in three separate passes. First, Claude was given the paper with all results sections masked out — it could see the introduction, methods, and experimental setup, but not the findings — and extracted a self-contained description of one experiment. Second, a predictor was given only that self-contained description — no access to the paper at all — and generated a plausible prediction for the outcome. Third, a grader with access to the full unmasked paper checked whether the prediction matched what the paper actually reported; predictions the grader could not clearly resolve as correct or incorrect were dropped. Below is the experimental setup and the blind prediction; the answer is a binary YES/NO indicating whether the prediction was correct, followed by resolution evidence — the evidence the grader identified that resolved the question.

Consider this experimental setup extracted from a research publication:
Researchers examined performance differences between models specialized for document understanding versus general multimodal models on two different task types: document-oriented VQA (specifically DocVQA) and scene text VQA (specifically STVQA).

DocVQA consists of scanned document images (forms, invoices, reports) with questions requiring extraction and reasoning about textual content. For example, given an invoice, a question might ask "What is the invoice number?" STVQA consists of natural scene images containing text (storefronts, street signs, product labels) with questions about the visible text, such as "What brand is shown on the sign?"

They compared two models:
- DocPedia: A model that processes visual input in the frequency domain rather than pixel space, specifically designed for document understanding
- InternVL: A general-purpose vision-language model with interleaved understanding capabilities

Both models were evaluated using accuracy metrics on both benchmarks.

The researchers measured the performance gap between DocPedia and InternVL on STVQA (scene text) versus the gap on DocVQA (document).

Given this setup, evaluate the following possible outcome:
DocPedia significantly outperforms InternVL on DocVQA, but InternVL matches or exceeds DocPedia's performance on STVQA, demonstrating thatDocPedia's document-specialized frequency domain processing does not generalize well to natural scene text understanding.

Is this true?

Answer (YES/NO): YES